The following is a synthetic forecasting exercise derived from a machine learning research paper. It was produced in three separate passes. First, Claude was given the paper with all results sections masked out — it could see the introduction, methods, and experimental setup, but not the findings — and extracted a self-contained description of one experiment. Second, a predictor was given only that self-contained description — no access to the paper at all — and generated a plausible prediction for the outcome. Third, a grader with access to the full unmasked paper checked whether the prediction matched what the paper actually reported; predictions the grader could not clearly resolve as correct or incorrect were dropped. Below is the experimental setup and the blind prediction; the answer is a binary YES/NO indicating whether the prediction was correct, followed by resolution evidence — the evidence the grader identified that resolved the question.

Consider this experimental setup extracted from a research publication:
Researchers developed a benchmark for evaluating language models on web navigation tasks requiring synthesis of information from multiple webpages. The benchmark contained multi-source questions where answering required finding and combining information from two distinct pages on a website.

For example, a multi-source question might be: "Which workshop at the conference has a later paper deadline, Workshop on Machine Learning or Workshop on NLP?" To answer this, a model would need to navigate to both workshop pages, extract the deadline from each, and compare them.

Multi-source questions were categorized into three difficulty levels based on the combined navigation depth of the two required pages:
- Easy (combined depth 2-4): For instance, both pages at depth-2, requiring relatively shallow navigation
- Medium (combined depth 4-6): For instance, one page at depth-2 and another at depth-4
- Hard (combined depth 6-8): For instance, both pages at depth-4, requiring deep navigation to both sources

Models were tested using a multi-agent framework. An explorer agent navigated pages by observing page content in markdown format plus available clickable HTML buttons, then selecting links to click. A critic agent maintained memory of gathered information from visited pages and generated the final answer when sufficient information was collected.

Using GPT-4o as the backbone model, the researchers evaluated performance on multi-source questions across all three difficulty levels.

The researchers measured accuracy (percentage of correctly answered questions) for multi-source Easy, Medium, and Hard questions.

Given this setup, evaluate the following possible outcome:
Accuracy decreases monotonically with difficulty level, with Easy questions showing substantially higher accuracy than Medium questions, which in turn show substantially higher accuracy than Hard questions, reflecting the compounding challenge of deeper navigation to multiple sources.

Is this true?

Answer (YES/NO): YES